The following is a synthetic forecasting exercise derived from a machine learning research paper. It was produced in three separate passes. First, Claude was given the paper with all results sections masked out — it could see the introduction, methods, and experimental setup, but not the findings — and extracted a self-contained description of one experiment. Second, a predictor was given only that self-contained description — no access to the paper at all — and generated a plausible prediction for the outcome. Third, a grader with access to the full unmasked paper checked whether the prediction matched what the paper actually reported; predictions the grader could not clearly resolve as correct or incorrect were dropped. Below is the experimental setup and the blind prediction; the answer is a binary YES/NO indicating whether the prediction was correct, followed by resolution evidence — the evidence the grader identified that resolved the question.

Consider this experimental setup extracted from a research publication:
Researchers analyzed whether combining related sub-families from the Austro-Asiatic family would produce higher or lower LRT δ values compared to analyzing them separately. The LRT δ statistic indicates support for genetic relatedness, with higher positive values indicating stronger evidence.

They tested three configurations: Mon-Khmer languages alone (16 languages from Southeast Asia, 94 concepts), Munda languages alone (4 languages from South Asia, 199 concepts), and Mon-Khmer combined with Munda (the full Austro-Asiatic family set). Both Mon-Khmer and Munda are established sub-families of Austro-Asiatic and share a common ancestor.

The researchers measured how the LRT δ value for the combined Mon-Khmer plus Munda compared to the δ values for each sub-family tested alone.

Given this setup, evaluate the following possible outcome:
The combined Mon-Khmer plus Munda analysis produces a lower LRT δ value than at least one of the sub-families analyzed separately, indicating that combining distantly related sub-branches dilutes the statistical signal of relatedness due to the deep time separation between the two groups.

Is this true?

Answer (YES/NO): NO